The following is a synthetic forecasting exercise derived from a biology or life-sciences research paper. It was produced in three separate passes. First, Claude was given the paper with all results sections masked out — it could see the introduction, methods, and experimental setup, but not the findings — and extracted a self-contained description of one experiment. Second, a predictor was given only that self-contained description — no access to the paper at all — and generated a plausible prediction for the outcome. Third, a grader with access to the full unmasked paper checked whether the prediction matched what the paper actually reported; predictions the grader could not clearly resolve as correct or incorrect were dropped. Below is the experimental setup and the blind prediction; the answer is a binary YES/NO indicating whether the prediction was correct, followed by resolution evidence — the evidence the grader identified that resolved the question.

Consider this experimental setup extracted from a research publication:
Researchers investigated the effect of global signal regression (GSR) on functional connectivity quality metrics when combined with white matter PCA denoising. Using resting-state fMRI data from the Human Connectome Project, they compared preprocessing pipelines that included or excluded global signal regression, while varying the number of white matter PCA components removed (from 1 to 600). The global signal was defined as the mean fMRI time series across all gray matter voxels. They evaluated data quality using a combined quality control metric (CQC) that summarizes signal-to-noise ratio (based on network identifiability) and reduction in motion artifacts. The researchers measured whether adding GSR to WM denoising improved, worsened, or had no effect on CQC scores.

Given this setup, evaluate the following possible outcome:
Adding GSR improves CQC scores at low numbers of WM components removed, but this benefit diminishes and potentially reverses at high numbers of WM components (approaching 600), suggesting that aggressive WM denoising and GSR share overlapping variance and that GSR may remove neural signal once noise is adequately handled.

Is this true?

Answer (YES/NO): NO